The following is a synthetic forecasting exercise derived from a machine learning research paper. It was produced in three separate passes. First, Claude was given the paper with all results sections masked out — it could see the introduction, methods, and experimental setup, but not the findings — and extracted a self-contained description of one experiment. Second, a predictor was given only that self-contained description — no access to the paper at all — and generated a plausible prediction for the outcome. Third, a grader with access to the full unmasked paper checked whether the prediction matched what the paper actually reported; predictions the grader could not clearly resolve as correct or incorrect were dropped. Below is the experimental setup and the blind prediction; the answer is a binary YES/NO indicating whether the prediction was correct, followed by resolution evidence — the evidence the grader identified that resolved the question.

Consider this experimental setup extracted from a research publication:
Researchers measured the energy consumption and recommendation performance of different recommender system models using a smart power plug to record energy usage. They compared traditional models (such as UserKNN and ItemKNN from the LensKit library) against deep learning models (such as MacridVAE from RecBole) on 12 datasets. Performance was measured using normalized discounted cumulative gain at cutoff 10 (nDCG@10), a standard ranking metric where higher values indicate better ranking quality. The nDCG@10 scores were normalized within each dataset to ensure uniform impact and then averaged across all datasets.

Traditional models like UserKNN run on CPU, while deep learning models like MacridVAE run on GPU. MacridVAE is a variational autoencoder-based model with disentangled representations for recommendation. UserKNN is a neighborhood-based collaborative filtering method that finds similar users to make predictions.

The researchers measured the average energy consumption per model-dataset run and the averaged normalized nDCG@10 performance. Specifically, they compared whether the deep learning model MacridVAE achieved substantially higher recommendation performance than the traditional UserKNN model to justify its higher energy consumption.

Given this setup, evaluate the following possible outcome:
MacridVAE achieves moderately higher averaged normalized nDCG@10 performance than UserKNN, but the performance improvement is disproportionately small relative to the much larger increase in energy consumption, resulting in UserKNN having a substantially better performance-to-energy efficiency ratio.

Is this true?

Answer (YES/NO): NO